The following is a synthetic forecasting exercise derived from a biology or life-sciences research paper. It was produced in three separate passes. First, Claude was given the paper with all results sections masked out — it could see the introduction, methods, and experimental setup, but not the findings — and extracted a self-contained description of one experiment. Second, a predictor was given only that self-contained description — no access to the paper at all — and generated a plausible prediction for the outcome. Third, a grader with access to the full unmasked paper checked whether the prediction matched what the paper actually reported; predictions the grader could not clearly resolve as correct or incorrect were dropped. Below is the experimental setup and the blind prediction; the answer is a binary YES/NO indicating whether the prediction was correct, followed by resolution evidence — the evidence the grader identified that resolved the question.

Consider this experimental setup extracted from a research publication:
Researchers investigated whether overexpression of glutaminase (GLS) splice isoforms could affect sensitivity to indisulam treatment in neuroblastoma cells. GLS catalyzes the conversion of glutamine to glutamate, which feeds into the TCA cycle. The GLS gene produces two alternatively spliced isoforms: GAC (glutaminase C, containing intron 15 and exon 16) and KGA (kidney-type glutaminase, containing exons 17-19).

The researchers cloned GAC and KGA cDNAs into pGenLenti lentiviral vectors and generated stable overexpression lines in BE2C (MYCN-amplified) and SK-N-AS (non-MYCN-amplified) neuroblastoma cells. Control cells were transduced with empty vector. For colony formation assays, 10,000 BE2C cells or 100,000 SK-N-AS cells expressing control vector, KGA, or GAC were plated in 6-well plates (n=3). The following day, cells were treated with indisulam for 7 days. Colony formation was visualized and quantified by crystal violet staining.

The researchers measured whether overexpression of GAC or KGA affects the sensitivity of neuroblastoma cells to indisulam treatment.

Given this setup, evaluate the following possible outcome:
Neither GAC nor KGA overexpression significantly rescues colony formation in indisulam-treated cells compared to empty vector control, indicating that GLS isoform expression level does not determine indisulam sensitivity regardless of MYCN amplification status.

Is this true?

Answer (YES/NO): NO